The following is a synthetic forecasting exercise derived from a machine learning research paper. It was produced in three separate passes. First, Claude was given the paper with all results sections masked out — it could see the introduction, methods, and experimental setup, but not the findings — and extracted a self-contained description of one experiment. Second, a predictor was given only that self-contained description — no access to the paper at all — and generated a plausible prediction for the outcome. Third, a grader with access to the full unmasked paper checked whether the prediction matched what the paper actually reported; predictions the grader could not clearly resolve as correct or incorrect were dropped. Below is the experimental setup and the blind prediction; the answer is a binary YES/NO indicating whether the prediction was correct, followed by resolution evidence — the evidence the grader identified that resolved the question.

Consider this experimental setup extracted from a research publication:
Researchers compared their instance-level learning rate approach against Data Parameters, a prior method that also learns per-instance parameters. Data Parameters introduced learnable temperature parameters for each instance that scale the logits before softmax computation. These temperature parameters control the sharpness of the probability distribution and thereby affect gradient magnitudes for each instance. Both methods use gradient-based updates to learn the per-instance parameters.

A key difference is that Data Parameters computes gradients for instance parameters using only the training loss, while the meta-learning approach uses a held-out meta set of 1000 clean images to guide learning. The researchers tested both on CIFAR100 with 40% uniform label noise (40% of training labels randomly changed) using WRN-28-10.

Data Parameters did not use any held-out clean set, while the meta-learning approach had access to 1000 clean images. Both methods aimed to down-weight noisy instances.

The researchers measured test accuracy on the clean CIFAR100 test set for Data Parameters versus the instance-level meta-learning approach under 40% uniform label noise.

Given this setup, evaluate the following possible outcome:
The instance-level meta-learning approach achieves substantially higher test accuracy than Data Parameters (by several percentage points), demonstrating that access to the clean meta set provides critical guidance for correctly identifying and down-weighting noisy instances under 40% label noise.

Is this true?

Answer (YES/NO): NO